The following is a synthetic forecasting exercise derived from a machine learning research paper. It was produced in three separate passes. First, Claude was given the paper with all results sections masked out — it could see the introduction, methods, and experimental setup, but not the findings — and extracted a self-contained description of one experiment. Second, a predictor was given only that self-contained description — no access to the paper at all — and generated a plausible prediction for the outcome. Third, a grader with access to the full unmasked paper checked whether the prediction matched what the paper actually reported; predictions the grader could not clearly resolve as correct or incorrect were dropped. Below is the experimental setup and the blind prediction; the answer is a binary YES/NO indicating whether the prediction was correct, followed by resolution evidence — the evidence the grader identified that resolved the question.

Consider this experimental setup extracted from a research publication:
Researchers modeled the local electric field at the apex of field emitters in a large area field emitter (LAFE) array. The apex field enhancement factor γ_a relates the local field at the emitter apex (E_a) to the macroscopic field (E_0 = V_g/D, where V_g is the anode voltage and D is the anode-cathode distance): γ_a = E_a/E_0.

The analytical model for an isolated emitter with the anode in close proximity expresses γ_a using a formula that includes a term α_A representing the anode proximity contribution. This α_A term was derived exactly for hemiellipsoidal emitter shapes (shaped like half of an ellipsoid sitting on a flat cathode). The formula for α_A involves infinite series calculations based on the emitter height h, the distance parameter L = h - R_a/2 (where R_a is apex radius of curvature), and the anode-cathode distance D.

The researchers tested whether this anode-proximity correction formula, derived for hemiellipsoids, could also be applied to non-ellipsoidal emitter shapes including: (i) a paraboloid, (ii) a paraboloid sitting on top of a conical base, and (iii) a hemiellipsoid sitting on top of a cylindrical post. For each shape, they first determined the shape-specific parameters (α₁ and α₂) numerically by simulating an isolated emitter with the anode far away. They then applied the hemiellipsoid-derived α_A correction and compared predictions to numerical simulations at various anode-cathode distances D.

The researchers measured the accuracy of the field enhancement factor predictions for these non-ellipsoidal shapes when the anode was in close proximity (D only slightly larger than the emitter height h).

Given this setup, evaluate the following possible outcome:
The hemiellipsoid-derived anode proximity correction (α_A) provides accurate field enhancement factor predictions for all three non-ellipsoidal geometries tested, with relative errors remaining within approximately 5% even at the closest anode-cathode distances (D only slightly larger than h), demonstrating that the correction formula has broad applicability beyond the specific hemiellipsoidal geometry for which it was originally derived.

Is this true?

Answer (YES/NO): YES